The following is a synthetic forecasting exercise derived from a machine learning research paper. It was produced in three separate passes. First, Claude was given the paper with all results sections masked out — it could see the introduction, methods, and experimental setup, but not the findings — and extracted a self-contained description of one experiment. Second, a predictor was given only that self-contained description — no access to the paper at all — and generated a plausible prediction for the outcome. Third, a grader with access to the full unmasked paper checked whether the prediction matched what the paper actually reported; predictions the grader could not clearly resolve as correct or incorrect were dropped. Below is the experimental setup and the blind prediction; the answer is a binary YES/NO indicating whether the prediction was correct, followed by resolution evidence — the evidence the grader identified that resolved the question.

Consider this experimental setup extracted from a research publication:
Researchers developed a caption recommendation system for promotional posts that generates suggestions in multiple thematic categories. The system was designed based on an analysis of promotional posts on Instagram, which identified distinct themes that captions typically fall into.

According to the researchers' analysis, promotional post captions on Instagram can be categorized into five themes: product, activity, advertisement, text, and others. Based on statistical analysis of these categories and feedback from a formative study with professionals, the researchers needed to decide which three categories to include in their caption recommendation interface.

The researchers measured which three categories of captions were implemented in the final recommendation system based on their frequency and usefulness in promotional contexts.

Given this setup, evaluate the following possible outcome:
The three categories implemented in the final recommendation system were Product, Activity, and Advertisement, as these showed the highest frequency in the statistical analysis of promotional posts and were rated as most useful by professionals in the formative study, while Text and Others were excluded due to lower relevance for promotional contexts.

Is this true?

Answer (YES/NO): YES